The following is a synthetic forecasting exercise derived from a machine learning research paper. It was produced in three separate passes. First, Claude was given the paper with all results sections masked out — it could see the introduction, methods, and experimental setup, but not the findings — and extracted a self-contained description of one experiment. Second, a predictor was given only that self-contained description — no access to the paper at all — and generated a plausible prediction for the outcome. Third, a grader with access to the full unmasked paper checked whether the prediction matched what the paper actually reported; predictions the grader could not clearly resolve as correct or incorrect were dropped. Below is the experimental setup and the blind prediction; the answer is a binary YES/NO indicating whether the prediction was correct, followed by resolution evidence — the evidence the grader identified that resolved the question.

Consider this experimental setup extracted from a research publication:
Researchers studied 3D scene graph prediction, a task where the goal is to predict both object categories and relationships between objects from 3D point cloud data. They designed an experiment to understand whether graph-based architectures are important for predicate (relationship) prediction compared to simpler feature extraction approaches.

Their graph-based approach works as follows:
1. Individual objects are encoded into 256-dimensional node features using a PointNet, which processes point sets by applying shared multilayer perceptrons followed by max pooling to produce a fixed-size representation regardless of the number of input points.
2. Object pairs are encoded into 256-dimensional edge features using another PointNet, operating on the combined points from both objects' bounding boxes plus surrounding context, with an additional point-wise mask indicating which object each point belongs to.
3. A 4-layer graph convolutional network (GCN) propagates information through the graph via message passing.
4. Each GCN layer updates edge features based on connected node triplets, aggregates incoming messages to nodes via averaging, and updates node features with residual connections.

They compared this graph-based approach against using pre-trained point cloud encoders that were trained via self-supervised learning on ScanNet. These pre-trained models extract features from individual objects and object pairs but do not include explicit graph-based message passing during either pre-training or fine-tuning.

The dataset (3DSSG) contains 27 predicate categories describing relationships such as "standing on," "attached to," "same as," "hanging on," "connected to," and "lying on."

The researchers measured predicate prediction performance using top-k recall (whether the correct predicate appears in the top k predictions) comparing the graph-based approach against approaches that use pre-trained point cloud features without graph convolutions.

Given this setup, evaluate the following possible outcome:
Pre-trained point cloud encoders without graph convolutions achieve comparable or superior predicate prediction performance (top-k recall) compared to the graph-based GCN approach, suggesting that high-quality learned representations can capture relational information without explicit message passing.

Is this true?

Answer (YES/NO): NO